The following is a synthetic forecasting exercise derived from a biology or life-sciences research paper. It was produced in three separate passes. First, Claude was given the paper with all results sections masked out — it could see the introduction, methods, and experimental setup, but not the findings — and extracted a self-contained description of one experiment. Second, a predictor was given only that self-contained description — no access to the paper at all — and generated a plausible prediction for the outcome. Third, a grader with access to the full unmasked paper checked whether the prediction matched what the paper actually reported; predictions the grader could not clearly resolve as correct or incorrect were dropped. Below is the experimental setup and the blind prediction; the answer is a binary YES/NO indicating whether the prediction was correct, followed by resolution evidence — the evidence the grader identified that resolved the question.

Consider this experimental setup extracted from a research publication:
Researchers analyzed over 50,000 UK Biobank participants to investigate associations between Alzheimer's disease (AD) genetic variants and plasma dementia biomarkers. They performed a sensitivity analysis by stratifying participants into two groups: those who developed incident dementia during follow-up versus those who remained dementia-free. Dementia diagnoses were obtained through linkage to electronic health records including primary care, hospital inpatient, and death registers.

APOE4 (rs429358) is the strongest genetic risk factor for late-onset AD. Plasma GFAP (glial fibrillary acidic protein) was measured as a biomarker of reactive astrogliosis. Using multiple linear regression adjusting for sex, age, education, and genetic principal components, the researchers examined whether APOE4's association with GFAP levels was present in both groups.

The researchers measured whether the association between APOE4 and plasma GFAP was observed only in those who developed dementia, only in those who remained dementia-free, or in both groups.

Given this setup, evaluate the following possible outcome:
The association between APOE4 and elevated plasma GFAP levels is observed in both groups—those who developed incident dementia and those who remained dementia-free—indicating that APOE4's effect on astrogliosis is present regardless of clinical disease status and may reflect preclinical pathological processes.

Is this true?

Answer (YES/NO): YES